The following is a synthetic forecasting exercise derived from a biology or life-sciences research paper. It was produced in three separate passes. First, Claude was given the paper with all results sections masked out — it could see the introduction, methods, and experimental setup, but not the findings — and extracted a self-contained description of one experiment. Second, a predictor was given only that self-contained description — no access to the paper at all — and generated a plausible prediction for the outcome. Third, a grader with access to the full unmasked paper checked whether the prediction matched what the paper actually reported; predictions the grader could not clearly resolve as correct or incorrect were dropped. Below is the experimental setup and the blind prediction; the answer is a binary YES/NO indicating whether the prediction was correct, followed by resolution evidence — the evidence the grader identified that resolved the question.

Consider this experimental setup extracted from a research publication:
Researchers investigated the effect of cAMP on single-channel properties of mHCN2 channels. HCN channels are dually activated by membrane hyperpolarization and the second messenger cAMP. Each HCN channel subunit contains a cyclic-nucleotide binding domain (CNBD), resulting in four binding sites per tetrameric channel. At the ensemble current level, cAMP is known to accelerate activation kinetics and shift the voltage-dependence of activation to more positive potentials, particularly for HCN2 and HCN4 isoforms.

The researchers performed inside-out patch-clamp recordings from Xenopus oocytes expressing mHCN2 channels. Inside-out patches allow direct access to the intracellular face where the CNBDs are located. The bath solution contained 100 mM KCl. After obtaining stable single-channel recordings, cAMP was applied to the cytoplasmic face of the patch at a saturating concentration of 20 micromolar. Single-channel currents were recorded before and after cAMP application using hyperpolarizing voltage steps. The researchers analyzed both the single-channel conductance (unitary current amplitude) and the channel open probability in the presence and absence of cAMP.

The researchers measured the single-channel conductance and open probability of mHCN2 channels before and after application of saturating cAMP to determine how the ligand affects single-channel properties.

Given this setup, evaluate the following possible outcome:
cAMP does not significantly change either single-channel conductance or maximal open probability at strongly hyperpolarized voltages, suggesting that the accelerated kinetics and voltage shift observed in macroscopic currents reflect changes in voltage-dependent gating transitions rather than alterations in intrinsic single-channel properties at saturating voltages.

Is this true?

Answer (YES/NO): NO